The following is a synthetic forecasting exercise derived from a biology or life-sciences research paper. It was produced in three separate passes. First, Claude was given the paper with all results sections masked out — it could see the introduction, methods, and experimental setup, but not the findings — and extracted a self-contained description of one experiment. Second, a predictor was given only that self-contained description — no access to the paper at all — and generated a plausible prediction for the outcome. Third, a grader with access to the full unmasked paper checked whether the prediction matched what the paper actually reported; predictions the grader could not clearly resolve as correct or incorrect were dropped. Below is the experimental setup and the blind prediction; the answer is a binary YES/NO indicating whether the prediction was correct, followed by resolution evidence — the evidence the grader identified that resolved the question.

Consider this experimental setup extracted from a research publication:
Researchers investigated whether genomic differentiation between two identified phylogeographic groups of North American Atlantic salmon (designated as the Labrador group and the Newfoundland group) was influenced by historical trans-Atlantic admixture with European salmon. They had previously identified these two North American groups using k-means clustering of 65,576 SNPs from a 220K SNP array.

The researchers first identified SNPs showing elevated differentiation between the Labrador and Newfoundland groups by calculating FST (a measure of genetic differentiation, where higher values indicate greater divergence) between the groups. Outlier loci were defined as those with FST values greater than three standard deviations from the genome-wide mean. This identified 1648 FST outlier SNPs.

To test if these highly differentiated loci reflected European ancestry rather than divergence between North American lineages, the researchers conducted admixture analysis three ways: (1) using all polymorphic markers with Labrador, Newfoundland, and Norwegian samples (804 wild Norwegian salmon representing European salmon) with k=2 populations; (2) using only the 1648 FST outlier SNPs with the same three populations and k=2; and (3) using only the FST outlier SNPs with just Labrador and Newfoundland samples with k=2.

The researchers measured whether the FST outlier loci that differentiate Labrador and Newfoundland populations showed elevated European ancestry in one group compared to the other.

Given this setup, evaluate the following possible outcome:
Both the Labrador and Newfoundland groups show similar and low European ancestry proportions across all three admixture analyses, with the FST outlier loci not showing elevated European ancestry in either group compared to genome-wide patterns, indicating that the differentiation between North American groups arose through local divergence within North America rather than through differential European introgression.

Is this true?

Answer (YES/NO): NO